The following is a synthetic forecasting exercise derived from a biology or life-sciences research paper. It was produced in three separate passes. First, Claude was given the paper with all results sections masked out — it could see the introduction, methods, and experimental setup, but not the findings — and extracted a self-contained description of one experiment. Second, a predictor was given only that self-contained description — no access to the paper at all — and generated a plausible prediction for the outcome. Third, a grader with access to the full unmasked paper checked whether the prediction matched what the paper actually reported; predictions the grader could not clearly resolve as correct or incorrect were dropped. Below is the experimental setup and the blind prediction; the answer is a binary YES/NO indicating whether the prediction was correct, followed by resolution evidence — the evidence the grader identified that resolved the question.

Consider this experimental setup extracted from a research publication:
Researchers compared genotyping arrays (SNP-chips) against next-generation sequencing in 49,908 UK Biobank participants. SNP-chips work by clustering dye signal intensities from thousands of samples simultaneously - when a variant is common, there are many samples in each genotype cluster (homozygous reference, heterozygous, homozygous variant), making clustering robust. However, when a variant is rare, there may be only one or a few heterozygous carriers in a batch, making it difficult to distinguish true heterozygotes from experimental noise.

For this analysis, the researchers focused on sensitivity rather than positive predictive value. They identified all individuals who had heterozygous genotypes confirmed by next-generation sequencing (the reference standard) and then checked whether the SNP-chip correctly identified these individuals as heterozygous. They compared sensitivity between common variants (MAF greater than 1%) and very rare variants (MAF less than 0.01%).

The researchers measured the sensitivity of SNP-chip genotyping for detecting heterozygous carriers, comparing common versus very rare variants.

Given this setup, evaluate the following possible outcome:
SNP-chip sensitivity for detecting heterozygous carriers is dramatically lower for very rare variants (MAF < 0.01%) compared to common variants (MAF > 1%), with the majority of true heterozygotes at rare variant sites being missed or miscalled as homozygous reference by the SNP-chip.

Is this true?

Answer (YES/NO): YES